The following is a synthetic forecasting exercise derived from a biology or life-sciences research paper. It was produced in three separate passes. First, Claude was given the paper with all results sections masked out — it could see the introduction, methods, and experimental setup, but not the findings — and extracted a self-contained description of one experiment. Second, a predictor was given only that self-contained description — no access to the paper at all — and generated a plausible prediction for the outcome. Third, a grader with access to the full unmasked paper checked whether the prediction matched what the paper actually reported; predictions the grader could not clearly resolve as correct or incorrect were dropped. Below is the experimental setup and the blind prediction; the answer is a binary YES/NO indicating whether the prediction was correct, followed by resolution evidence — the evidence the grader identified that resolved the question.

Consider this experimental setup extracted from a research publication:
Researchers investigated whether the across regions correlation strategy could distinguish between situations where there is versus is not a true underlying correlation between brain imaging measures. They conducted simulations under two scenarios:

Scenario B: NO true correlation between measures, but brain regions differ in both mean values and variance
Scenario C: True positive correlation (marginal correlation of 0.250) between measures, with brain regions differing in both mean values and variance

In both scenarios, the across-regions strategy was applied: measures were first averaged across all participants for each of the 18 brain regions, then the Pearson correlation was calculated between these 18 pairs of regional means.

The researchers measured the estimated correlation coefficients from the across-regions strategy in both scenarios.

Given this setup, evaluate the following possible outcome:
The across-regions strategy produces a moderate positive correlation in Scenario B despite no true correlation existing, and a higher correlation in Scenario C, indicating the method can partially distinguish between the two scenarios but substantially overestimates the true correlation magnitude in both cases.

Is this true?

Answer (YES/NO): NO